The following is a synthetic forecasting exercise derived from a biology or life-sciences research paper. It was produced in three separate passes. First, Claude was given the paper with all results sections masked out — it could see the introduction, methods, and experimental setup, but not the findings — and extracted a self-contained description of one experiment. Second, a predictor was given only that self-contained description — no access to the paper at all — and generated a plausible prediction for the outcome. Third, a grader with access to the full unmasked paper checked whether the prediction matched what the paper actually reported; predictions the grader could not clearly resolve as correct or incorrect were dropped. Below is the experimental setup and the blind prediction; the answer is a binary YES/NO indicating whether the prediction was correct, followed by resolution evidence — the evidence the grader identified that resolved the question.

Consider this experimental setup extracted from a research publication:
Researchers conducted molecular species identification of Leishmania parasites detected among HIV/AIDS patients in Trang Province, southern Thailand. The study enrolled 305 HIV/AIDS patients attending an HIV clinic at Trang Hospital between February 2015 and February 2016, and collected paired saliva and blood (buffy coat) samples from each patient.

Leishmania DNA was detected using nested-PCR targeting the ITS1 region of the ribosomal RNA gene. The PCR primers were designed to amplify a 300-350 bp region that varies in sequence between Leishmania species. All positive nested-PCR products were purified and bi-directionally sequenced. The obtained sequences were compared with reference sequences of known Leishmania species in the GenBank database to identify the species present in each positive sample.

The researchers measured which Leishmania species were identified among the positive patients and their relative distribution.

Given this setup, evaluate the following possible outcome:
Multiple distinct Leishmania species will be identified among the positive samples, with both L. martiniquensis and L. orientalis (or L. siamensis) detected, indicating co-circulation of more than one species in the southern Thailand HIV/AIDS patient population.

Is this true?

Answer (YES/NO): YES